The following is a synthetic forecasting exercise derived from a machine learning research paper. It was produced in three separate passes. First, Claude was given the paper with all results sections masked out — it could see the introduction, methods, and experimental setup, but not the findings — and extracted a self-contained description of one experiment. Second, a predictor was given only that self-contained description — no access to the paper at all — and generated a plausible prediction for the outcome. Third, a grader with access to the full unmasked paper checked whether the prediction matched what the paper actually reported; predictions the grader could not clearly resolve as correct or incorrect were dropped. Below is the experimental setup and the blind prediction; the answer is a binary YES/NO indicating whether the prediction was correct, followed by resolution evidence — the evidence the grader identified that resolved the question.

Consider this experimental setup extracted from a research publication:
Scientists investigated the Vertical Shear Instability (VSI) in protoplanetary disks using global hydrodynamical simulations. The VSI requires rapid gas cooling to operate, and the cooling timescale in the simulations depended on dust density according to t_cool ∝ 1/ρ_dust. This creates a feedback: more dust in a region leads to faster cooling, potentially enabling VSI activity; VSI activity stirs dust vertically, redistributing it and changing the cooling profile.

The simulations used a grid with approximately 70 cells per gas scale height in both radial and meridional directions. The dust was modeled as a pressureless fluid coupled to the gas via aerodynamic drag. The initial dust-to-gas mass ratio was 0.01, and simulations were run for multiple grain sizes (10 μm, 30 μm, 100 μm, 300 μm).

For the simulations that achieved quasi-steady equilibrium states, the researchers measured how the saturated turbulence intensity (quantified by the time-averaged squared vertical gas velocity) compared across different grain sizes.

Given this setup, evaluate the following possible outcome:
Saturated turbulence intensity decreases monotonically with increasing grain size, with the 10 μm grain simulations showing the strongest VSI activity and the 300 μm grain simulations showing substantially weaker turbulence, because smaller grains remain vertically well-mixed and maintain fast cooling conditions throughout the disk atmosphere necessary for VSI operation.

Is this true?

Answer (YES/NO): NO